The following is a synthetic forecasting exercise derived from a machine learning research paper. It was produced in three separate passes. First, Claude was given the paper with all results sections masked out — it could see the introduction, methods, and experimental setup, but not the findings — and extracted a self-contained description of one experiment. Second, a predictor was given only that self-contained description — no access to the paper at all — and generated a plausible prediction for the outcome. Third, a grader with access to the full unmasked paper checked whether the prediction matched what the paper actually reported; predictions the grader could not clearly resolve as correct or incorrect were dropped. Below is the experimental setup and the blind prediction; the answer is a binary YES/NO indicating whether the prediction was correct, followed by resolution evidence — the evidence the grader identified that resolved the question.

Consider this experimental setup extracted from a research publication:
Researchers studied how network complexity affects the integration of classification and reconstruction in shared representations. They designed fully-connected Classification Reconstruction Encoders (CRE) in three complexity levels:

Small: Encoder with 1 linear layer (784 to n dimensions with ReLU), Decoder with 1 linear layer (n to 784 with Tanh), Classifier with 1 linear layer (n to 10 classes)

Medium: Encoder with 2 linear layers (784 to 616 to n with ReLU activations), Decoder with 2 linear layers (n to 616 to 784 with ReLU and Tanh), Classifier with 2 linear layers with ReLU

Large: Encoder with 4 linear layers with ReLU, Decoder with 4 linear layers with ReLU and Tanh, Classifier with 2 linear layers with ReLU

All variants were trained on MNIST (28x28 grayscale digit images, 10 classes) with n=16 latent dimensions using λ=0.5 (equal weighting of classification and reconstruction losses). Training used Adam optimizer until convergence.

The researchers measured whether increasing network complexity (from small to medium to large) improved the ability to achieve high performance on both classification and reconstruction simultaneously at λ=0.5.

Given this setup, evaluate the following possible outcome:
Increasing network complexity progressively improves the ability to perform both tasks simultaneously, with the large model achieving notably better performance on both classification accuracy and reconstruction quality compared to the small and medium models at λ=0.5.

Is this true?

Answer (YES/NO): NO